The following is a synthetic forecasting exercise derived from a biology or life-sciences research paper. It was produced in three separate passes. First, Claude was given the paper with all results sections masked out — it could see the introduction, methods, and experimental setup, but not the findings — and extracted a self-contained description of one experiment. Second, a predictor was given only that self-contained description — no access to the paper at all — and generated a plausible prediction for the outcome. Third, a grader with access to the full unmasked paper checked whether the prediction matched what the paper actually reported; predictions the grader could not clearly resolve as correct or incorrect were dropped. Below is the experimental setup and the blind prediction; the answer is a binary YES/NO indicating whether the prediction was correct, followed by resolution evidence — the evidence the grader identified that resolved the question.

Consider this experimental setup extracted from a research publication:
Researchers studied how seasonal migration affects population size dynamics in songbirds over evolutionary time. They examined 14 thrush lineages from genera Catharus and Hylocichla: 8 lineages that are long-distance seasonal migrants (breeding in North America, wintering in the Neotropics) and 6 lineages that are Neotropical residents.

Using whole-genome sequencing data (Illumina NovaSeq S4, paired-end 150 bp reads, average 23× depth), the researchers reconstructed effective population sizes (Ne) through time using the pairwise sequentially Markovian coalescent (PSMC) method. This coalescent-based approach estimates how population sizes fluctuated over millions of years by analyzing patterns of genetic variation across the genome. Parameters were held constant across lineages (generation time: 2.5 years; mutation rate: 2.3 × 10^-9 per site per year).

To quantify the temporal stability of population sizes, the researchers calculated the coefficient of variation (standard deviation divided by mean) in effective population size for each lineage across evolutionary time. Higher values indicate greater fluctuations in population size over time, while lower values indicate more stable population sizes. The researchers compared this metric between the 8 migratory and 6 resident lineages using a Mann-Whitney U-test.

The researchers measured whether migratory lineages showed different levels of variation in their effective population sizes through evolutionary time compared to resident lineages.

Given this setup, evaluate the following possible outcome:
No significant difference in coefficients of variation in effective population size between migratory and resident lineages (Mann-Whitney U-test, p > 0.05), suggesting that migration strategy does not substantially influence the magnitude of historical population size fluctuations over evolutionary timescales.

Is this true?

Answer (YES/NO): NO